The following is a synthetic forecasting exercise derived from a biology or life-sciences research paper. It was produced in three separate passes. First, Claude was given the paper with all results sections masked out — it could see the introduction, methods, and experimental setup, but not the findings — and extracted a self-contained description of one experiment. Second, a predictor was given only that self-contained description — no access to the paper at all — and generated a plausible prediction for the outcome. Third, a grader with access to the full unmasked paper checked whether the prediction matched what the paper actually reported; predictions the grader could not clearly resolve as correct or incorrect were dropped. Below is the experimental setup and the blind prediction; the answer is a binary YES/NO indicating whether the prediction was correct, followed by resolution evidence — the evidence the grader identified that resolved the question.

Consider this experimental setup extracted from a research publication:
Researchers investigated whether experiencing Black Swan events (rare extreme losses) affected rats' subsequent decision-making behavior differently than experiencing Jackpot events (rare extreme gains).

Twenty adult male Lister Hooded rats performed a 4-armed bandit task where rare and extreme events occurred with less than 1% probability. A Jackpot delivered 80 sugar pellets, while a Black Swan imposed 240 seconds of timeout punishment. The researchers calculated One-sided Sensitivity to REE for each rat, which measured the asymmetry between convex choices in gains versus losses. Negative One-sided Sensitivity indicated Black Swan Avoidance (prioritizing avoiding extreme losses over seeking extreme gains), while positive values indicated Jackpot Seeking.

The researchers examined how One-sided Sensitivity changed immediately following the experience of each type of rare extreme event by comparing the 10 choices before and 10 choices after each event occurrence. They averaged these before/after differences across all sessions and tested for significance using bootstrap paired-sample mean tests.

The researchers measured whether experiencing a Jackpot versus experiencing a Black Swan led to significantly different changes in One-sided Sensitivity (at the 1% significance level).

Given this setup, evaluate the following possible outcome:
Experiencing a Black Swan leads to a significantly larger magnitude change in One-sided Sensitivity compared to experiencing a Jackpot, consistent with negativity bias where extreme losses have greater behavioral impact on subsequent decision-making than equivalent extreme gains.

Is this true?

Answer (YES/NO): NO